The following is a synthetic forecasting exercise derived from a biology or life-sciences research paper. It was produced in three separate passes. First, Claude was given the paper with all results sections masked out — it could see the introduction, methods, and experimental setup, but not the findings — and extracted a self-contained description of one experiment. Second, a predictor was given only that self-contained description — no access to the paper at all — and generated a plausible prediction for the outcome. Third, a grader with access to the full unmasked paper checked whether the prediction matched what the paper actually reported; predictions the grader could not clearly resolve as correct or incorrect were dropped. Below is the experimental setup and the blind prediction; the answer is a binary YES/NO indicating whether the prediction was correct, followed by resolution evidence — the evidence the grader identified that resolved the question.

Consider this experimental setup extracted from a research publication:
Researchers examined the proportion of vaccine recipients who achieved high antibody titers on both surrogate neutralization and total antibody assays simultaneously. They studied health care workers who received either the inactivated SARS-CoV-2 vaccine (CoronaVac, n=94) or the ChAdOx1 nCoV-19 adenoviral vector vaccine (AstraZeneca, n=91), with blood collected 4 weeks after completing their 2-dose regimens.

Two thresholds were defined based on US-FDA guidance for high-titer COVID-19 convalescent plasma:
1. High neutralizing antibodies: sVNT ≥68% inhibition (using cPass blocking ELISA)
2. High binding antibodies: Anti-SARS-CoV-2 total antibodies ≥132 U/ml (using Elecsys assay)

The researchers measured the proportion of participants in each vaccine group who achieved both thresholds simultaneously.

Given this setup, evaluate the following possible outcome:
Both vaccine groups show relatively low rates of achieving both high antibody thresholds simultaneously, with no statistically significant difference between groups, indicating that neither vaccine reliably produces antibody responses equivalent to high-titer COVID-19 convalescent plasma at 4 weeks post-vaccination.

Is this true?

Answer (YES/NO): NO